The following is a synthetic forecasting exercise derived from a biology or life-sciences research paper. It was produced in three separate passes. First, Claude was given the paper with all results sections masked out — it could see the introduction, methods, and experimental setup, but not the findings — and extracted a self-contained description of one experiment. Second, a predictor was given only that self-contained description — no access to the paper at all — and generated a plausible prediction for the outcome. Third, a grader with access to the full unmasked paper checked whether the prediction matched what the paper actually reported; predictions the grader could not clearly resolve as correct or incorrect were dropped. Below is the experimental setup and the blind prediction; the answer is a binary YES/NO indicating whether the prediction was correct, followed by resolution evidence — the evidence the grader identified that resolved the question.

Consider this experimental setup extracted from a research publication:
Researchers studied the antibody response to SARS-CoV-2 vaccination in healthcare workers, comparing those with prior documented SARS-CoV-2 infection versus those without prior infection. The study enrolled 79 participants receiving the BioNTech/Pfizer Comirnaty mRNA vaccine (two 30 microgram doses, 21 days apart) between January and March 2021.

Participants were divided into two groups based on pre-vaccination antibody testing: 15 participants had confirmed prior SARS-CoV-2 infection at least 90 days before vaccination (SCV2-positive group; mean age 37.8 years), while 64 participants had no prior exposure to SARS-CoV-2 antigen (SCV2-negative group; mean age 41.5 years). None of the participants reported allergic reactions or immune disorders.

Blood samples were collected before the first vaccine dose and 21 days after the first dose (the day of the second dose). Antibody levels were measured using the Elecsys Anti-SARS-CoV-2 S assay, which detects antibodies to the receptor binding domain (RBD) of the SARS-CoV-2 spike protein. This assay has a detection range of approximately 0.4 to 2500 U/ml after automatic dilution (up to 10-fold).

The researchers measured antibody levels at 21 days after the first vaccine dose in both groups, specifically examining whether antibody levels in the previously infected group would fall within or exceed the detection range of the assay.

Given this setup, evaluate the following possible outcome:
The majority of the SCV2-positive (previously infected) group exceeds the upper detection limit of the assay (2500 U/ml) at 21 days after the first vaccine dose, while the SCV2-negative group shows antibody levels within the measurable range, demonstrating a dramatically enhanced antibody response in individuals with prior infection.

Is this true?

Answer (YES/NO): YES